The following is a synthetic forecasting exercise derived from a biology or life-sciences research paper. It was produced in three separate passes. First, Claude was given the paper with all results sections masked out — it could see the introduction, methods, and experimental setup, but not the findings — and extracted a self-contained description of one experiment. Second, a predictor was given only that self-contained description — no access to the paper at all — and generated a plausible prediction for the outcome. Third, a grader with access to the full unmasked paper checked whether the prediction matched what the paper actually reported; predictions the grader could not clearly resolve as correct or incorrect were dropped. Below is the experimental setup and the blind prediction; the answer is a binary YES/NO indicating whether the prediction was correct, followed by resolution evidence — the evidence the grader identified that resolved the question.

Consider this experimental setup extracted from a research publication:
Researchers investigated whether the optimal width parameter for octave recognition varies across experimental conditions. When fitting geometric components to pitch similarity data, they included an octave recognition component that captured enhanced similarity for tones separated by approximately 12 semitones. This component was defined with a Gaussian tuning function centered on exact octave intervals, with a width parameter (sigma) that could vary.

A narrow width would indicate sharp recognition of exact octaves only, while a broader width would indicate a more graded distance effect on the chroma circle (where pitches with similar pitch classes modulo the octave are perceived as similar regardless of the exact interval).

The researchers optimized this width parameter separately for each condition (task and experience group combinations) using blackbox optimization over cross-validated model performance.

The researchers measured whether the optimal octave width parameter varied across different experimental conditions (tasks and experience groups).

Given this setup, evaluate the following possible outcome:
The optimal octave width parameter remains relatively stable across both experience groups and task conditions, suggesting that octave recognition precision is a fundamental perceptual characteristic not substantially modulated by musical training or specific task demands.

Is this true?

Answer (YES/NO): NO